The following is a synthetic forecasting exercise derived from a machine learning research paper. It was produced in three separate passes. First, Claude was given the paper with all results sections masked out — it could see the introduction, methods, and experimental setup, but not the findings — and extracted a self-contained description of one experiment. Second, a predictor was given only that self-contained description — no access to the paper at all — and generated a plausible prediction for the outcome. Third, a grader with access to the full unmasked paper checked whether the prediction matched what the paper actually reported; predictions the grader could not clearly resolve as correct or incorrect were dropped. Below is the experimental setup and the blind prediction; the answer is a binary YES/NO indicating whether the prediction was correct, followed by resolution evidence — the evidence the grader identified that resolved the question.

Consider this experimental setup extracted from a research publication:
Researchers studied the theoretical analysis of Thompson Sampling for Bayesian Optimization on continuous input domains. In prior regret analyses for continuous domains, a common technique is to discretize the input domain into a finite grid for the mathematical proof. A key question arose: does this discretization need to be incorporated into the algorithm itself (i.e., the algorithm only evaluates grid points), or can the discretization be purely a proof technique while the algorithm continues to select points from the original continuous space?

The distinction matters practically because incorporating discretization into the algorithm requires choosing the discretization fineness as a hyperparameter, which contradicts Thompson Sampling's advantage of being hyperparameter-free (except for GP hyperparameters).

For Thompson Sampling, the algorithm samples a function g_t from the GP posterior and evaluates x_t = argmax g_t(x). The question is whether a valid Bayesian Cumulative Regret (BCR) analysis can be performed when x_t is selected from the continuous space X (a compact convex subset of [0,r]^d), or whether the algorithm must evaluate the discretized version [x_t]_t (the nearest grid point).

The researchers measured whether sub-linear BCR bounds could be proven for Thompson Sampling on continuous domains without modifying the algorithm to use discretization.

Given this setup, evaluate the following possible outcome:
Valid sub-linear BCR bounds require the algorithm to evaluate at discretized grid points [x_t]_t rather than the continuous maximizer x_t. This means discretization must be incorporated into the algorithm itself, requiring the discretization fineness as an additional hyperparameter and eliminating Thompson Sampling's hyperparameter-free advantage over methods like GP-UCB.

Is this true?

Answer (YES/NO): NO